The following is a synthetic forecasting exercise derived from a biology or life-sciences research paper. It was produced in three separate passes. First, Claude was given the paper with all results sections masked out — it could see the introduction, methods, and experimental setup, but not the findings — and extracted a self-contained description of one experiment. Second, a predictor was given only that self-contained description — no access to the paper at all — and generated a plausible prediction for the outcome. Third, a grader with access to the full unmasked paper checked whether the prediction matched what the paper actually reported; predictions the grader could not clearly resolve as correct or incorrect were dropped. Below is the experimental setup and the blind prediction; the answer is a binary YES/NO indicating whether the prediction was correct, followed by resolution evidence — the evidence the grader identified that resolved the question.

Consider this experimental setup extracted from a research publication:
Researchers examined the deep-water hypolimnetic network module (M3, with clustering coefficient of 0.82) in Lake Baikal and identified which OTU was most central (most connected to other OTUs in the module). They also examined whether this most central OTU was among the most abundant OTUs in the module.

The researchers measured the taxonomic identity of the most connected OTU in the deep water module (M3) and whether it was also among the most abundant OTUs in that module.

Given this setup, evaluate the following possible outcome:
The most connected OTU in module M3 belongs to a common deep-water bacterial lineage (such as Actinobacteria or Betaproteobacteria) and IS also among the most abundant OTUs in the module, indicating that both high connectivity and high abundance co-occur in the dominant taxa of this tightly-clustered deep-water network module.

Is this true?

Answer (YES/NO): NO